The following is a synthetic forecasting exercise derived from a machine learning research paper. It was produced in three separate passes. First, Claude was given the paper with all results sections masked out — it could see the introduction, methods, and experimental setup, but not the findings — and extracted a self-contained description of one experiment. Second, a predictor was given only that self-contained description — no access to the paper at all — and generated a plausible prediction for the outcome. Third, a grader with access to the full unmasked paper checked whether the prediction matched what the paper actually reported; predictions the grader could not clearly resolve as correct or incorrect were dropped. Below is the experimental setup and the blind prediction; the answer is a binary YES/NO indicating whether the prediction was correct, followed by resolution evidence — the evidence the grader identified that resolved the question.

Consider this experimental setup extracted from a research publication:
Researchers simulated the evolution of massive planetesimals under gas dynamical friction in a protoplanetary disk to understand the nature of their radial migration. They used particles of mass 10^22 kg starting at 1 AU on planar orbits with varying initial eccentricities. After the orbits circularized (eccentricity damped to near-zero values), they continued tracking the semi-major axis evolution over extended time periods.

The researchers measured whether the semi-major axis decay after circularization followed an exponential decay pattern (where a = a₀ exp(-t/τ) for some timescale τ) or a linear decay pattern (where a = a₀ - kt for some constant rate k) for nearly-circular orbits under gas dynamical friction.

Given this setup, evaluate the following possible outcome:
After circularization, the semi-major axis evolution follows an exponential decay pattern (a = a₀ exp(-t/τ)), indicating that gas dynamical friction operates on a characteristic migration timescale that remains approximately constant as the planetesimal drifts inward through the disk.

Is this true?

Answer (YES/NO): NO